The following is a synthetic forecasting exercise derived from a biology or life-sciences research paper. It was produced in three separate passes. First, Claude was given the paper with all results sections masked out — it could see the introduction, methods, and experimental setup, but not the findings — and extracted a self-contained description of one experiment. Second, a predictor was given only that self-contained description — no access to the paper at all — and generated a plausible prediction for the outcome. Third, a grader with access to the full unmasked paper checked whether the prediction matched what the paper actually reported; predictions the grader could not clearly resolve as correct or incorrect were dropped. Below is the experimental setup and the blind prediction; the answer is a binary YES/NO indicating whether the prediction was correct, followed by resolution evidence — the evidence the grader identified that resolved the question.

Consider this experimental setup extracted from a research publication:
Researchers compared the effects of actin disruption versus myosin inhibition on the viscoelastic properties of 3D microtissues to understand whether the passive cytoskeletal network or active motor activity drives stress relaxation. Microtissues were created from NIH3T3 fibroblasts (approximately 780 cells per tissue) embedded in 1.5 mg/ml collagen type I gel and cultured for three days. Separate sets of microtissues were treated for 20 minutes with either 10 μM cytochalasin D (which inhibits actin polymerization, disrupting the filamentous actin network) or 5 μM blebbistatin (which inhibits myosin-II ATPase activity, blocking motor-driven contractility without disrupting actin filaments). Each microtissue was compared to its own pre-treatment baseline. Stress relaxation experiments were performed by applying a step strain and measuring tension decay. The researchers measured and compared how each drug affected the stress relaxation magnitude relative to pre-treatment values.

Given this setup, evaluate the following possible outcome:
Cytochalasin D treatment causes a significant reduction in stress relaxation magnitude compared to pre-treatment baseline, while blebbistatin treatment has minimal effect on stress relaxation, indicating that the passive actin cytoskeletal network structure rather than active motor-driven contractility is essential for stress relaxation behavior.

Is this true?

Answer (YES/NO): NO